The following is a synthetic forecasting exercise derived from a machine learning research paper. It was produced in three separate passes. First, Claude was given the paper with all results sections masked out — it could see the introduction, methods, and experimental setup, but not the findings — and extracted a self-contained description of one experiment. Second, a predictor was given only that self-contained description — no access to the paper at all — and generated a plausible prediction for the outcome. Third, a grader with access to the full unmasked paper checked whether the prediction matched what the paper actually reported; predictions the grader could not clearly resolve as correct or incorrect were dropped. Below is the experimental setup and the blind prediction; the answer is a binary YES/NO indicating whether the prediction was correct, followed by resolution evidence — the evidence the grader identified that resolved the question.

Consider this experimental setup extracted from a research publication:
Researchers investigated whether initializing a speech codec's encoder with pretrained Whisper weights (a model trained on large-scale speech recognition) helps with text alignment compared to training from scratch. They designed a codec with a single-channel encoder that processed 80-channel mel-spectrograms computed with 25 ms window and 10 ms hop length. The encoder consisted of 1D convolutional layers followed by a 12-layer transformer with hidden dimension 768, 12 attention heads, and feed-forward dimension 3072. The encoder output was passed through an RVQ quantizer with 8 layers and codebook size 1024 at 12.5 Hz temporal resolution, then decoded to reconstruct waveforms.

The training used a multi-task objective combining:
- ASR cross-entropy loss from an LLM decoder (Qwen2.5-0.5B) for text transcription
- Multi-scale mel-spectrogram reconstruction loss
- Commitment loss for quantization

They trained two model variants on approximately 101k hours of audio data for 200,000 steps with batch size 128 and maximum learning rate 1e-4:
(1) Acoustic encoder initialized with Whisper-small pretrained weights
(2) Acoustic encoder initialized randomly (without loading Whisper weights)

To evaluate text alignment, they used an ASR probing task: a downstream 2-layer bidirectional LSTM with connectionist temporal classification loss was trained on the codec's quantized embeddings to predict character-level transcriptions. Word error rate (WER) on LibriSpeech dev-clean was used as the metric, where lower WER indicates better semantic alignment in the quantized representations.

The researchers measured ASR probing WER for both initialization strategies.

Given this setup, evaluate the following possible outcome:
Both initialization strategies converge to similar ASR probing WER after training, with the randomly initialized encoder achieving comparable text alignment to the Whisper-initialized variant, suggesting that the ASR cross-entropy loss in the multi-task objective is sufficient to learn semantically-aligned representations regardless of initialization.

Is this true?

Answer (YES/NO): NO